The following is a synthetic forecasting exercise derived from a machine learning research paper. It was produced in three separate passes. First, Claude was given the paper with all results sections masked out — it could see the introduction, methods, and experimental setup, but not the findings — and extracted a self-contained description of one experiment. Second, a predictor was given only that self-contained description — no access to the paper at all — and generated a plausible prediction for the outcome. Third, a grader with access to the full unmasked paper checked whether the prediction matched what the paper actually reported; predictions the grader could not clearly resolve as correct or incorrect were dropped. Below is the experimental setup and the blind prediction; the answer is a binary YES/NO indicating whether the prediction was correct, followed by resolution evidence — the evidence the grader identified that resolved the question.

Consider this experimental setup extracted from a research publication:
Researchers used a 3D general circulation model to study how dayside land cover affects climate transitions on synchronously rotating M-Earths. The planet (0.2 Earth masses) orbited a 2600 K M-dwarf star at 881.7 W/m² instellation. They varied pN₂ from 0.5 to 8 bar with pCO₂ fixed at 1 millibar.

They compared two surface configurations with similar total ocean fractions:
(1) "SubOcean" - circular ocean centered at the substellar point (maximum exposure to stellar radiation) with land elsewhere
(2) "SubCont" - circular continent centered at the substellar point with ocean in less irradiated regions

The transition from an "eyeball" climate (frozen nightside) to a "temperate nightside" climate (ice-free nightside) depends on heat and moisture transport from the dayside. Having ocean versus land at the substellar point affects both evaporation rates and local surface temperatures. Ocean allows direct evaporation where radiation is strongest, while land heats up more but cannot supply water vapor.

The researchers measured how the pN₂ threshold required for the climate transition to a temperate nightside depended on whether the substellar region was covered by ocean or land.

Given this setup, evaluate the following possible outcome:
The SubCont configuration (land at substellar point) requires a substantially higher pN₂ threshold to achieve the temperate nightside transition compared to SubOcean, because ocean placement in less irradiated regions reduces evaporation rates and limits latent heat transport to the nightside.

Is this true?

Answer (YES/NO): YES